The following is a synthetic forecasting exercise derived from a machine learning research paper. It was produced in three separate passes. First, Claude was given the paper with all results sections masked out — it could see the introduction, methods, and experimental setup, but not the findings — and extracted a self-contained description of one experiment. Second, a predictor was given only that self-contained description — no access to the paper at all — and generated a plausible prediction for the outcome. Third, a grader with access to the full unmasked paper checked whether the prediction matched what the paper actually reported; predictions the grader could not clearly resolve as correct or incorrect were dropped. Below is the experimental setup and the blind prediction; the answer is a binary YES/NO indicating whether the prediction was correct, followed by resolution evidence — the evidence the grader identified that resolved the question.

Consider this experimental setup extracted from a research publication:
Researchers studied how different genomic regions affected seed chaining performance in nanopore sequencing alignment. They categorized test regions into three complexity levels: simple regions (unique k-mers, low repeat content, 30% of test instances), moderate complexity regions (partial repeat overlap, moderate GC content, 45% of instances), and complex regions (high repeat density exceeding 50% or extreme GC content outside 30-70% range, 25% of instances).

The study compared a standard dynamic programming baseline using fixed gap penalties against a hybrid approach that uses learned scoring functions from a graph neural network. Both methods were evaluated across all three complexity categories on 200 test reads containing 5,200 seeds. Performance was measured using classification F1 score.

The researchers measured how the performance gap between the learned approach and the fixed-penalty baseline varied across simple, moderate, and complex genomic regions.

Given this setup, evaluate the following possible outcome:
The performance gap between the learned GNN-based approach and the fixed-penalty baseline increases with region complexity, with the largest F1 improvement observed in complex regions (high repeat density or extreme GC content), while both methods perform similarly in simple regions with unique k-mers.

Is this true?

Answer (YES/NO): YES